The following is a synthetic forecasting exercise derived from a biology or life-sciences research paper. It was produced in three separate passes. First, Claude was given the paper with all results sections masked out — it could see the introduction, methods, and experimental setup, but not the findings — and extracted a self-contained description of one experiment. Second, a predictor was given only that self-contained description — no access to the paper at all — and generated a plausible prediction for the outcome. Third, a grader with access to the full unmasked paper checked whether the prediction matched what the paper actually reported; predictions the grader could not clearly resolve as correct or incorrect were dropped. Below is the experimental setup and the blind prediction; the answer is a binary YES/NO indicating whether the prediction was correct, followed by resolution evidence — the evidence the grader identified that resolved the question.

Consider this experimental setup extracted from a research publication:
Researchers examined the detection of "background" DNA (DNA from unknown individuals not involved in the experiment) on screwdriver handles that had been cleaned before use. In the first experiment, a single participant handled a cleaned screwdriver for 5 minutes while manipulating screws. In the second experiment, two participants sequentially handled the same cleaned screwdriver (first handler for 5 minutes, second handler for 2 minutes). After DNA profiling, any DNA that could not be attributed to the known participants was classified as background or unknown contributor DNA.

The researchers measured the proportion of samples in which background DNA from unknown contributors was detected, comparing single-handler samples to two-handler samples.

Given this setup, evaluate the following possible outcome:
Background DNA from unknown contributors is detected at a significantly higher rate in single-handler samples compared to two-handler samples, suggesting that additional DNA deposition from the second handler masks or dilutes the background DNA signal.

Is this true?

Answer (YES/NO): YES